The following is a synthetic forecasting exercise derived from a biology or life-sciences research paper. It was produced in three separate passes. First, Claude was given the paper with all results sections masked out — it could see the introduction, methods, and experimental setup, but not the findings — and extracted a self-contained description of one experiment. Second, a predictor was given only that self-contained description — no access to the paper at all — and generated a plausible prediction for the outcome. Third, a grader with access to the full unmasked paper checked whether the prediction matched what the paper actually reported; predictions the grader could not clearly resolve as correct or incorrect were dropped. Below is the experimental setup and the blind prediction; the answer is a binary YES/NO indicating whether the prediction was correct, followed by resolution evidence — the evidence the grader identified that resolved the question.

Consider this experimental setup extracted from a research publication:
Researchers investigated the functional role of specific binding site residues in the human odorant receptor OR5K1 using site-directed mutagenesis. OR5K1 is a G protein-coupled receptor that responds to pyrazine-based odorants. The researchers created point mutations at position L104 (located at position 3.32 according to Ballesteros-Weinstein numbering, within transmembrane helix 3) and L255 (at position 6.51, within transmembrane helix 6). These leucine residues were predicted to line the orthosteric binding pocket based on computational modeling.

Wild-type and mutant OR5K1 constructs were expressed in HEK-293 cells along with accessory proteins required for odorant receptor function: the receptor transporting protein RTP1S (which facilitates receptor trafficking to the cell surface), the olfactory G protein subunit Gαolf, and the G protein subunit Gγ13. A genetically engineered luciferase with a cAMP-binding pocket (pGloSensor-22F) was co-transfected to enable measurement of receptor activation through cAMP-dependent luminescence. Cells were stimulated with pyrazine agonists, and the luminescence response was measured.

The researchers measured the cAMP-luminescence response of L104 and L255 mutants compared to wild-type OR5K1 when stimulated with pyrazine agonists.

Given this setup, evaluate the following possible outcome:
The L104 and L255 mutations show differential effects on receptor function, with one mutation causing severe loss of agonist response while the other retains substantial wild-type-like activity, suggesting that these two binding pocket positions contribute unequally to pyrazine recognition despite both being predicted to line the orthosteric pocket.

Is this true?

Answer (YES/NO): NO